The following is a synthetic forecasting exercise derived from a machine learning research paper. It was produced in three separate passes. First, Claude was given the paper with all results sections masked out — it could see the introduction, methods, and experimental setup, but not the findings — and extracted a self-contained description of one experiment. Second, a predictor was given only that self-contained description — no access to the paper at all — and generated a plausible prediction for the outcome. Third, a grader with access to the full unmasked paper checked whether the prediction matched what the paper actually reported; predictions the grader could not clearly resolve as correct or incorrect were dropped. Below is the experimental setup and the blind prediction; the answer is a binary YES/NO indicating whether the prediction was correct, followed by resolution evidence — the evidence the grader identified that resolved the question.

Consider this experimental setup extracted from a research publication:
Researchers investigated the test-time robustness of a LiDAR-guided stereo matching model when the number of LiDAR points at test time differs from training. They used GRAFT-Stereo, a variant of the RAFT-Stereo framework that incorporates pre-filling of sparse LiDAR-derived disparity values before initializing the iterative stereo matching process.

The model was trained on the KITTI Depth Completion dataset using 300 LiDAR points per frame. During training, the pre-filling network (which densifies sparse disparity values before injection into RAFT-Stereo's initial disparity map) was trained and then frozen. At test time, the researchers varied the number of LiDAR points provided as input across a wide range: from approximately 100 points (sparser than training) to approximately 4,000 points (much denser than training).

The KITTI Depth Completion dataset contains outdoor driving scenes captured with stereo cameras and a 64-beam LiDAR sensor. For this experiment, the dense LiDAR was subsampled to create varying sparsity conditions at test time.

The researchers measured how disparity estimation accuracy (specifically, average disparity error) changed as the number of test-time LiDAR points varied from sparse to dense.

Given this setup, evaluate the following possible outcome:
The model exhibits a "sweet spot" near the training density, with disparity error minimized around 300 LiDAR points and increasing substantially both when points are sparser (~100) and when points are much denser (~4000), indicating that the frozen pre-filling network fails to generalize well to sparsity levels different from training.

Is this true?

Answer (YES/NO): NO